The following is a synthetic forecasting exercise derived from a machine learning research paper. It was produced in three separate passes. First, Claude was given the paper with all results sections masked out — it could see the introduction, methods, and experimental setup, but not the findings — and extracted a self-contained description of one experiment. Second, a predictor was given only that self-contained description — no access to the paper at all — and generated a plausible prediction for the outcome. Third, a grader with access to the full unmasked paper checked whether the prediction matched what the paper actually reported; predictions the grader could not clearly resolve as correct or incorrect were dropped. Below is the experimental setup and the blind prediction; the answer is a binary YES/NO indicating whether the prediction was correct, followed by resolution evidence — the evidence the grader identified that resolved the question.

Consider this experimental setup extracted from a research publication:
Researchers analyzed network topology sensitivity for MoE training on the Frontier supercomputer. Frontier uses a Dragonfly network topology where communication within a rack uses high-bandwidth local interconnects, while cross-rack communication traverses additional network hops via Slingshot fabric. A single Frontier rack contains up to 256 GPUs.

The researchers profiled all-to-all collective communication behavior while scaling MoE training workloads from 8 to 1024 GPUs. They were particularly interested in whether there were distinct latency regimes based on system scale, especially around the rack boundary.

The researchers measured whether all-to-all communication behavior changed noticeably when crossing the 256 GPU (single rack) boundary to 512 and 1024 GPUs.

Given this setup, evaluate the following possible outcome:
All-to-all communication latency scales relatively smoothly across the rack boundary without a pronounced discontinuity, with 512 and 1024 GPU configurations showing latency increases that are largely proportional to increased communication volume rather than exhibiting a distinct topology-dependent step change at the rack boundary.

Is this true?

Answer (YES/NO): NO